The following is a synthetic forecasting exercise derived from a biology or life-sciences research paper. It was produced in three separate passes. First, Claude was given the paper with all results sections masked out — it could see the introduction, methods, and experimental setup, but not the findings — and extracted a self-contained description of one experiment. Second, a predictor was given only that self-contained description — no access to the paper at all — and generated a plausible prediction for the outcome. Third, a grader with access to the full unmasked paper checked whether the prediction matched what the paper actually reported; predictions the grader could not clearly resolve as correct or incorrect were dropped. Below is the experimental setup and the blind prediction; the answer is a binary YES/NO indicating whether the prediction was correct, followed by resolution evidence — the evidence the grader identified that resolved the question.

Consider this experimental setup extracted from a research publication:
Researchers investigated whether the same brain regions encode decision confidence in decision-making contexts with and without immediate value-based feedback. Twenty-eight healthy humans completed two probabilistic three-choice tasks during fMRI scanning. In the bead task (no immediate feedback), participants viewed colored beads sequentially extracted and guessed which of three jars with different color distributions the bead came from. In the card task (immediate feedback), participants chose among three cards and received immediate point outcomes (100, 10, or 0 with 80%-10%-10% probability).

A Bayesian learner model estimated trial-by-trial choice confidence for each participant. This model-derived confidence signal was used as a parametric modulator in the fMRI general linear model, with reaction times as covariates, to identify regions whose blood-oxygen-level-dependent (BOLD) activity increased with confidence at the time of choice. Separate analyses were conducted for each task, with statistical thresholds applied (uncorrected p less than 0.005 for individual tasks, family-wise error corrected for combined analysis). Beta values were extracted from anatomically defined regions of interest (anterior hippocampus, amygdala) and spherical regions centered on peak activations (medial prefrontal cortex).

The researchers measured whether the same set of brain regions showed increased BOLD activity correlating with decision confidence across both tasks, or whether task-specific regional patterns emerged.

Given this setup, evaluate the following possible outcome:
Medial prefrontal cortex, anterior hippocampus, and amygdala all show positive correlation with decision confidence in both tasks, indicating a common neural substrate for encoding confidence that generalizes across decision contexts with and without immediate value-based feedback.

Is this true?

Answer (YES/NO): YES